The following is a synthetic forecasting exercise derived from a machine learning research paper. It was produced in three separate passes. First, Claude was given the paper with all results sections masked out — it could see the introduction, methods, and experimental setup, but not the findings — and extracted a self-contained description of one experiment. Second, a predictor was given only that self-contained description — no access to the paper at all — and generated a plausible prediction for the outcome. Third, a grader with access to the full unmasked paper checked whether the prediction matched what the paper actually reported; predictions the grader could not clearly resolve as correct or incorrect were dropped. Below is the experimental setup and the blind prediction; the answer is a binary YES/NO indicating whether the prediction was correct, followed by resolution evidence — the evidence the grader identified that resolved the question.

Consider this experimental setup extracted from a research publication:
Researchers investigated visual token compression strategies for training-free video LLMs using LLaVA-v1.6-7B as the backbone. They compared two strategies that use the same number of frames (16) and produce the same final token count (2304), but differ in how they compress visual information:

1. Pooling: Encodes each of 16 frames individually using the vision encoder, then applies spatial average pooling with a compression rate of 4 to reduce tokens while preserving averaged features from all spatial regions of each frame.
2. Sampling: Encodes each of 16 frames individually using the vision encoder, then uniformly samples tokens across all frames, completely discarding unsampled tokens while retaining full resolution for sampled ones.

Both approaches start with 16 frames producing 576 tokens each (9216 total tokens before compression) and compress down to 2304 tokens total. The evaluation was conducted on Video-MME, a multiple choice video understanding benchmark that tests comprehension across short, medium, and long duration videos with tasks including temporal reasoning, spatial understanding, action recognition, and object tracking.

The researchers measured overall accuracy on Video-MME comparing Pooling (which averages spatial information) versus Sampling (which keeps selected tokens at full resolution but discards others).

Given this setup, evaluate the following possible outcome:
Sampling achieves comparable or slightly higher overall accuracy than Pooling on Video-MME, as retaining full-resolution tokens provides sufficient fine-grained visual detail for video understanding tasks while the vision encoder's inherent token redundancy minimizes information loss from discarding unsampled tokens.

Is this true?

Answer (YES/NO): YES